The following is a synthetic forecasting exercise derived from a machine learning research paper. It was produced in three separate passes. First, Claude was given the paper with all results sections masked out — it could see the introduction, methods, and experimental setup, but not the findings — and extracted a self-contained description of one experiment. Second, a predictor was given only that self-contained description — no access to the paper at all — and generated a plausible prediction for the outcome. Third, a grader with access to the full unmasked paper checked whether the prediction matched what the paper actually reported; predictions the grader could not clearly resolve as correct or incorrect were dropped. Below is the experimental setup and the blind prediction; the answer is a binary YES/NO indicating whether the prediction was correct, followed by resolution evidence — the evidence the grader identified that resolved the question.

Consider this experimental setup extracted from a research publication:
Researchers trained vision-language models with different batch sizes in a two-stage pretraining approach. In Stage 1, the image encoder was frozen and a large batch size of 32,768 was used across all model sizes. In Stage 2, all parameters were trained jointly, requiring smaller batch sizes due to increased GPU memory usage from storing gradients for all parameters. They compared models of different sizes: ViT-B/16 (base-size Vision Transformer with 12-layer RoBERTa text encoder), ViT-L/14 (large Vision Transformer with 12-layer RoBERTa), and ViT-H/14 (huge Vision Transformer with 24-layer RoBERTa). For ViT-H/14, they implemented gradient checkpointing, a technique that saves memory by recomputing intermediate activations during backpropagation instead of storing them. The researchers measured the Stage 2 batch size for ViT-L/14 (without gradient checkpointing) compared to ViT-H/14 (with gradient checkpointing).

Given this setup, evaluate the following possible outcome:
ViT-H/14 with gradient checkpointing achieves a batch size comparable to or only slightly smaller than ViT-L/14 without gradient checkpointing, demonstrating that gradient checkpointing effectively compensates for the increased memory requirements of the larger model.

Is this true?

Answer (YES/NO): NO